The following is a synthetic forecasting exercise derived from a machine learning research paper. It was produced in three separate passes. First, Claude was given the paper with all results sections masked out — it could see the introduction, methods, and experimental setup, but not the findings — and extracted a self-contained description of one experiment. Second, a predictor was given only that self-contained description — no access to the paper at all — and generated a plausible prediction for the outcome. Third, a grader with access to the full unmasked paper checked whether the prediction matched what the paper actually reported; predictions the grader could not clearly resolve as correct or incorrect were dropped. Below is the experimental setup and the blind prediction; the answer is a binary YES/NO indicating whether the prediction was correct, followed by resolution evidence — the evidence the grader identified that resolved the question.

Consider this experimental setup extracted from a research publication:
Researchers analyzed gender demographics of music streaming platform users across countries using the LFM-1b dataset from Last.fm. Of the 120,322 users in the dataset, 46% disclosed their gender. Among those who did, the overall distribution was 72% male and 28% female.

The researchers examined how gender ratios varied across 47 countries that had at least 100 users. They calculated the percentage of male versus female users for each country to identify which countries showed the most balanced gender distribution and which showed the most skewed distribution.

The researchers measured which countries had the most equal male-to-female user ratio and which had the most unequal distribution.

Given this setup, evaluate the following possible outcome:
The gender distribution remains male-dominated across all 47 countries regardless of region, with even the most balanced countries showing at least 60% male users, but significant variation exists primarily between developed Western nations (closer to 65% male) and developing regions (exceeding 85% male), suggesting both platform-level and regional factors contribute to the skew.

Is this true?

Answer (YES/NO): NO